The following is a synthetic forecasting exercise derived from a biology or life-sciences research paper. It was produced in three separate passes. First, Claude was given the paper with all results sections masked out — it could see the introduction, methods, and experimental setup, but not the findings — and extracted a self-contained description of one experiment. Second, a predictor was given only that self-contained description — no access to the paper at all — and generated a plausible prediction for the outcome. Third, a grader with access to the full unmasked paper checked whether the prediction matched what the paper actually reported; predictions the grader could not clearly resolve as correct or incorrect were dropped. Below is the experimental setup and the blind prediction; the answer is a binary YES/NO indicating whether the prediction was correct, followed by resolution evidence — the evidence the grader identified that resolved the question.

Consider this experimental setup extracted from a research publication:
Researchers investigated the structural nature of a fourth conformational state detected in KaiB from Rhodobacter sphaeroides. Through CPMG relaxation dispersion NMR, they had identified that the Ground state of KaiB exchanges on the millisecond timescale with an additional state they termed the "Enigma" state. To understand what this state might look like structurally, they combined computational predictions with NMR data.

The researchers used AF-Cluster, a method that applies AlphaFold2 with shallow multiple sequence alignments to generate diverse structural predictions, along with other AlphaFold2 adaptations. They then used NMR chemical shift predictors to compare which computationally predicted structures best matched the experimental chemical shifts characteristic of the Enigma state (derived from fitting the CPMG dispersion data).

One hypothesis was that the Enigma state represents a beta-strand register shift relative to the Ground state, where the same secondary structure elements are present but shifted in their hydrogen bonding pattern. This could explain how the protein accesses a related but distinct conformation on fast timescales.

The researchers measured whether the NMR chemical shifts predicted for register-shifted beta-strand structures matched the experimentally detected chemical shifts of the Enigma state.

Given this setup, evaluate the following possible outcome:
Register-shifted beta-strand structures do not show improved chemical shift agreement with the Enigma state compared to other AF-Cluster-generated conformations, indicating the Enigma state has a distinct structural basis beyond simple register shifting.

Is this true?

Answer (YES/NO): NO